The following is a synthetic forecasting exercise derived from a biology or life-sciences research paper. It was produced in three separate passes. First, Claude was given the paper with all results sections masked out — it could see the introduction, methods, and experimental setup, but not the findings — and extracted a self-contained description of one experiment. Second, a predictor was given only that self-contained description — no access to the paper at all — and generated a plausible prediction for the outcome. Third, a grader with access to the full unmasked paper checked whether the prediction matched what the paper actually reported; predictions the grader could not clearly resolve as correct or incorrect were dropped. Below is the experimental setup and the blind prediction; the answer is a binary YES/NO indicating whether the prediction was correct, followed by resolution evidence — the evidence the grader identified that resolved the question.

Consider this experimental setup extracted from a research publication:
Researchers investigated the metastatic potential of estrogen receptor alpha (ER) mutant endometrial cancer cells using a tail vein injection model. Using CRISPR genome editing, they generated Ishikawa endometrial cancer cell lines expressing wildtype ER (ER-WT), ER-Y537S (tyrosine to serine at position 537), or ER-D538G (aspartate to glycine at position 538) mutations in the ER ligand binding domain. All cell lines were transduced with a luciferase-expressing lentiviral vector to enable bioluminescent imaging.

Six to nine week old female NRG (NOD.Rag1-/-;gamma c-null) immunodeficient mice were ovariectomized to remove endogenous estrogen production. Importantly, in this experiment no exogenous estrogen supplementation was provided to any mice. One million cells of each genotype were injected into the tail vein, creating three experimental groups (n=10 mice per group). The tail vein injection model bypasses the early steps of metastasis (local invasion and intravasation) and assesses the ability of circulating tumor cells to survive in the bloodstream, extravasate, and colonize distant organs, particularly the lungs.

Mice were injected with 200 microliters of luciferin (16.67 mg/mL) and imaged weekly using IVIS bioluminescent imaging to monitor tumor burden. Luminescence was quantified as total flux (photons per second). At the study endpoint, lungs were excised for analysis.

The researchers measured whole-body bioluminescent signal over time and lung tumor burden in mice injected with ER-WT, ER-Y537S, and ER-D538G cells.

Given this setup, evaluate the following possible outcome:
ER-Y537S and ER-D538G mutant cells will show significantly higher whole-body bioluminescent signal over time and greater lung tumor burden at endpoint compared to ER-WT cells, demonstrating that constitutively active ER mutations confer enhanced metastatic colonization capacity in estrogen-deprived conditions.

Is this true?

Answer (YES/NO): NO